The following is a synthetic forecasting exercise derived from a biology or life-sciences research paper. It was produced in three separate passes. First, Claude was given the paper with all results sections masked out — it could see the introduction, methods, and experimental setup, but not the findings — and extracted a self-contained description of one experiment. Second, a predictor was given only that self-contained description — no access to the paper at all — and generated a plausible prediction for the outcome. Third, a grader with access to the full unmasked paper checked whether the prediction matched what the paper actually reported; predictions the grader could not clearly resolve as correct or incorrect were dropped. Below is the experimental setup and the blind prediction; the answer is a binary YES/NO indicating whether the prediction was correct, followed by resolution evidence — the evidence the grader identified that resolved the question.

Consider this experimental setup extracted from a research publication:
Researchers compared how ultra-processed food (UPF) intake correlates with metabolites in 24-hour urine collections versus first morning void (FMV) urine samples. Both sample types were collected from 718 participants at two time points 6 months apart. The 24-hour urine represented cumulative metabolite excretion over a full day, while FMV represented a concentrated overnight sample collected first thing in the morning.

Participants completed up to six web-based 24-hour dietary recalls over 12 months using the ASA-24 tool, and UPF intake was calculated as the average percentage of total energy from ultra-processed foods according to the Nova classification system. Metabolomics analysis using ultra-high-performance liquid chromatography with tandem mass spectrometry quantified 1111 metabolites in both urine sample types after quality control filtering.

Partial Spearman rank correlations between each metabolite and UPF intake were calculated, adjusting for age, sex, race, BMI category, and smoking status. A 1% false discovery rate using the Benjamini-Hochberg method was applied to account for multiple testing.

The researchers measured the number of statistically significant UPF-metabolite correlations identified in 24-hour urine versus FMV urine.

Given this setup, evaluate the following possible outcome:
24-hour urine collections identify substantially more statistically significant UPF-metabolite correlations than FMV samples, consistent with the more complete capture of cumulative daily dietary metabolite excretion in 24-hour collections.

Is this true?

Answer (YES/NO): NO